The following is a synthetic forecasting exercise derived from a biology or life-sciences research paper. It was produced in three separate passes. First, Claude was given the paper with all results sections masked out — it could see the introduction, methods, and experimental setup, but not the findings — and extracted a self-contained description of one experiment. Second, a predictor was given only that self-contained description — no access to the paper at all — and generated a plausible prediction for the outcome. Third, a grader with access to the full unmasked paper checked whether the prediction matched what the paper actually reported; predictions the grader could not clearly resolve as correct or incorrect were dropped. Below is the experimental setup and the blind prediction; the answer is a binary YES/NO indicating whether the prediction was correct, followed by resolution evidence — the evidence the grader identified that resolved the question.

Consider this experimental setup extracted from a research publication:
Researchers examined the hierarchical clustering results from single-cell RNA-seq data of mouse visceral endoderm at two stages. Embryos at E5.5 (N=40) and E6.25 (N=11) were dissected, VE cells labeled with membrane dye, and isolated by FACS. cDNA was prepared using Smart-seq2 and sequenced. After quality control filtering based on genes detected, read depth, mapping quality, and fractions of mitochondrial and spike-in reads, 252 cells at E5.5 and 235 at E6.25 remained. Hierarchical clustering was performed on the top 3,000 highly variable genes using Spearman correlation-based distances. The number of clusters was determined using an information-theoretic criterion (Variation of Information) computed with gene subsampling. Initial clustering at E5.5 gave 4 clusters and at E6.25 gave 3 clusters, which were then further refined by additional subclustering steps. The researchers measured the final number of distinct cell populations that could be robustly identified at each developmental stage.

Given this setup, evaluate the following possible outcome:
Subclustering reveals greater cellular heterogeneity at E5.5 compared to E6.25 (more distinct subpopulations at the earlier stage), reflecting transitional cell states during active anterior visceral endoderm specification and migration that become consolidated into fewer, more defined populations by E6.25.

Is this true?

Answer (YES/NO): NO